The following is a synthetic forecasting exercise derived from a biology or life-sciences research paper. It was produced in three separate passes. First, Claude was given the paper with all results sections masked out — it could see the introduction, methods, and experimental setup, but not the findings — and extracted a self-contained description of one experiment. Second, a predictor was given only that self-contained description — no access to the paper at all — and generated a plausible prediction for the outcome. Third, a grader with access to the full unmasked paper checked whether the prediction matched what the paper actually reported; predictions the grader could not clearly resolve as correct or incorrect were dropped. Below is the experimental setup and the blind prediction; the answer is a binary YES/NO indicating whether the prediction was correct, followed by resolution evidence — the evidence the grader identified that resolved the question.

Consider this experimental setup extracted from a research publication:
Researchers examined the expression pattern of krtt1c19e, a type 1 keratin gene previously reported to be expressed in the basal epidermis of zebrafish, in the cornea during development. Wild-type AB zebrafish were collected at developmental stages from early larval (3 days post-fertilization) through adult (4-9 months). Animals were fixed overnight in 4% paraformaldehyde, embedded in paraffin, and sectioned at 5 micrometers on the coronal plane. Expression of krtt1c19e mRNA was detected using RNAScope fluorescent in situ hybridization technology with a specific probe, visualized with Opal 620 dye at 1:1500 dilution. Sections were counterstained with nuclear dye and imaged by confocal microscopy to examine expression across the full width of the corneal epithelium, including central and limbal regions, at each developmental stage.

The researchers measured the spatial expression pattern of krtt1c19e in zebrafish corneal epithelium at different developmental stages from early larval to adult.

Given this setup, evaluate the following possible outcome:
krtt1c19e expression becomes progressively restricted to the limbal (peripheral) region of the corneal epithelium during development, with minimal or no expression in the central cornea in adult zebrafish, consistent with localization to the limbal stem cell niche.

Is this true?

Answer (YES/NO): YES